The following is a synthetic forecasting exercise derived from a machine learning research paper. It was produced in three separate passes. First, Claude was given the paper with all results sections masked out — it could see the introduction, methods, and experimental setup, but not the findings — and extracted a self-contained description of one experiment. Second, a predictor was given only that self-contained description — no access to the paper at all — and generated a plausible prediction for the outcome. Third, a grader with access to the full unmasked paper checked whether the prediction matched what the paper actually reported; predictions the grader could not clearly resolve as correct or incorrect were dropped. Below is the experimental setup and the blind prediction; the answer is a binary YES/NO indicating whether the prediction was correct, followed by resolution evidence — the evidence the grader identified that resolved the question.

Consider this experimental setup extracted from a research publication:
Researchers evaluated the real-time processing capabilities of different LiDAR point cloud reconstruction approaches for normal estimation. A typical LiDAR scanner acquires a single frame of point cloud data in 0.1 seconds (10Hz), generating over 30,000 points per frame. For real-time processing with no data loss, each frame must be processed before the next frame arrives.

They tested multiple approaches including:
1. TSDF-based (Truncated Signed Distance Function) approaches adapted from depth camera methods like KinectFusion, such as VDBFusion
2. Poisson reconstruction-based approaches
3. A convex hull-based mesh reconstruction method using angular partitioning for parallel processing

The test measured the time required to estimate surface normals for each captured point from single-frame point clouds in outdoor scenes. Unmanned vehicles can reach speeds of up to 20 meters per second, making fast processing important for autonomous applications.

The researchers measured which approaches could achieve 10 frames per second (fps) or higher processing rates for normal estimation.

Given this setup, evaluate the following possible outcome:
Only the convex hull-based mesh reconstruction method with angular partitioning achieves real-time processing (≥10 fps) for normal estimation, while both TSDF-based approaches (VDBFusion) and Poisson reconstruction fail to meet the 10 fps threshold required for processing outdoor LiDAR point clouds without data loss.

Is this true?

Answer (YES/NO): NO